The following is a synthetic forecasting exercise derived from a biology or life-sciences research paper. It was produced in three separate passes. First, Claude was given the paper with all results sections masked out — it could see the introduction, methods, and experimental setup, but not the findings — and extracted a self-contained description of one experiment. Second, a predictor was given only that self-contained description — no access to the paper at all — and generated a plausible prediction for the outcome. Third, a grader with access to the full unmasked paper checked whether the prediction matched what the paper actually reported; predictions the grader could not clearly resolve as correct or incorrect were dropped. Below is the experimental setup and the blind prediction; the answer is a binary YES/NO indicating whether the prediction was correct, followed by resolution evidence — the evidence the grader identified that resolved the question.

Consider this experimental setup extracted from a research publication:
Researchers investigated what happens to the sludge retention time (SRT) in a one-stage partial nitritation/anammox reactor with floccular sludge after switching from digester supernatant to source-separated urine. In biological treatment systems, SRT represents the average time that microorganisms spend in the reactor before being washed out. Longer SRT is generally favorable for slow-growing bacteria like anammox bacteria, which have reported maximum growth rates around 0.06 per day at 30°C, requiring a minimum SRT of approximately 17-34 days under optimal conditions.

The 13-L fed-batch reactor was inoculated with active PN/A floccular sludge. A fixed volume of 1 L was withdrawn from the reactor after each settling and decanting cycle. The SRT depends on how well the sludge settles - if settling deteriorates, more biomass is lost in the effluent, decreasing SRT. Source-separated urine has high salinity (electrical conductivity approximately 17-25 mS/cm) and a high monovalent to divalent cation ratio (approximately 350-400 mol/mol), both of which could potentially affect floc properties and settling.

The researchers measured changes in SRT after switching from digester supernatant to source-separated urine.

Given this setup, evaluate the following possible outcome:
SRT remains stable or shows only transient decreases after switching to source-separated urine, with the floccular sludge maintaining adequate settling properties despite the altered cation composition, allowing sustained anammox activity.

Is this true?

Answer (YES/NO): NO